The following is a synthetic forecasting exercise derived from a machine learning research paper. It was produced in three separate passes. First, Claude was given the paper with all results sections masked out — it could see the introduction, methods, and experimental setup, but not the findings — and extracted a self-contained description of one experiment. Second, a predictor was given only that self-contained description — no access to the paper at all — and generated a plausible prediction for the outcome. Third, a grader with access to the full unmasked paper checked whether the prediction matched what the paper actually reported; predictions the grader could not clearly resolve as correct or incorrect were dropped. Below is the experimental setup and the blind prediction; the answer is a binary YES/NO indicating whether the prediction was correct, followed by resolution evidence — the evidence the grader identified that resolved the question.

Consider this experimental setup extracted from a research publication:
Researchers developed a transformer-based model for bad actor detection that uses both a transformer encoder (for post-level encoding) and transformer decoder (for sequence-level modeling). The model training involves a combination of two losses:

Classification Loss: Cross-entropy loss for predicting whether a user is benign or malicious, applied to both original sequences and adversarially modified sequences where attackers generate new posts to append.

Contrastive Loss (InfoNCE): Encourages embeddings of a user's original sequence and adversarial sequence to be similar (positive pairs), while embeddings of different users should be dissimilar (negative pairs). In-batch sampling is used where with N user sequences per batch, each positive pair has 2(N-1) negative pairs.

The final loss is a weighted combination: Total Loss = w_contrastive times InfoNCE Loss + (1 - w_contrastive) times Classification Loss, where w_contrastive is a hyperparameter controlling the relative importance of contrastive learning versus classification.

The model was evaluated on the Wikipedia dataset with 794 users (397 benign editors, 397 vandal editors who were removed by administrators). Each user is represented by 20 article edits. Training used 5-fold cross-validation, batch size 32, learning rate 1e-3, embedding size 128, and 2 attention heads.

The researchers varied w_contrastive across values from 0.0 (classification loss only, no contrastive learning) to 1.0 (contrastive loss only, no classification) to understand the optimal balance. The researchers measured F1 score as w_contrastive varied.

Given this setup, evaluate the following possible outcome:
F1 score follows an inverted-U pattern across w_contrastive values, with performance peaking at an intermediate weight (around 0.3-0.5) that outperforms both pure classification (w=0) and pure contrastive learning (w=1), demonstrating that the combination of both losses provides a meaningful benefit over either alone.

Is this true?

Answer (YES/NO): NO